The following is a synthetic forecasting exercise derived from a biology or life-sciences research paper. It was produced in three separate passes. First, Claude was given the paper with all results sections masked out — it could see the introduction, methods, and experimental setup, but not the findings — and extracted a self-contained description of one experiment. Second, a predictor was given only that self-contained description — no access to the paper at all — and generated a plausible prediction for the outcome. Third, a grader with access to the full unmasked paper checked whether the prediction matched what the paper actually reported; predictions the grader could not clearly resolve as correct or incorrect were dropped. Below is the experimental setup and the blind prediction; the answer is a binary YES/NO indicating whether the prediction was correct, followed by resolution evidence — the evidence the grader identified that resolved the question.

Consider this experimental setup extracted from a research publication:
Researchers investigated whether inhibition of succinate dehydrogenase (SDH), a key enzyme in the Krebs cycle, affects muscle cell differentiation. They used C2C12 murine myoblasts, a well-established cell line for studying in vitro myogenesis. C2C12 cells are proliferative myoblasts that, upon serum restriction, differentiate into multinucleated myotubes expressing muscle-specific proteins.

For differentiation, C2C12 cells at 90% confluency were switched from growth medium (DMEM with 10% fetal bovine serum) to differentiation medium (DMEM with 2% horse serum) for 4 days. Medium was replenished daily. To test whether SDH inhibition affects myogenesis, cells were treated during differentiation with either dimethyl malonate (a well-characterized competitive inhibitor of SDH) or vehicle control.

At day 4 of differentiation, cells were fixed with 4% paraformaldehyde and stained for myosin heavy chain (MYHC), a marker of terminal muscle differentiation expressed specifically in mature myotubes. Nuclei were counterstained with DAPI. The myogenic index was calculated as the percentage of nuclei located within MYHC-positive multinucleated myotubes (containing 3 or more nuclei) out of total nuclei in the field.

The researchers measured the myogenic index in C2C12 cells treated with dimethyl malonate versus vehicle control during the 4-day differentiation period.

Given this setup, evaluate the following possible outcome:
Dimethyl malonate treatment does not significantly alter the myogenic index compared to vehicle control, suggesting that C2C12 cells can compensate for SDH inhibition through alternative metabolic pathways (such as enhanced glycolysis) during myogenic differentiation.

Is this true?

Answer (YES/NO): NO